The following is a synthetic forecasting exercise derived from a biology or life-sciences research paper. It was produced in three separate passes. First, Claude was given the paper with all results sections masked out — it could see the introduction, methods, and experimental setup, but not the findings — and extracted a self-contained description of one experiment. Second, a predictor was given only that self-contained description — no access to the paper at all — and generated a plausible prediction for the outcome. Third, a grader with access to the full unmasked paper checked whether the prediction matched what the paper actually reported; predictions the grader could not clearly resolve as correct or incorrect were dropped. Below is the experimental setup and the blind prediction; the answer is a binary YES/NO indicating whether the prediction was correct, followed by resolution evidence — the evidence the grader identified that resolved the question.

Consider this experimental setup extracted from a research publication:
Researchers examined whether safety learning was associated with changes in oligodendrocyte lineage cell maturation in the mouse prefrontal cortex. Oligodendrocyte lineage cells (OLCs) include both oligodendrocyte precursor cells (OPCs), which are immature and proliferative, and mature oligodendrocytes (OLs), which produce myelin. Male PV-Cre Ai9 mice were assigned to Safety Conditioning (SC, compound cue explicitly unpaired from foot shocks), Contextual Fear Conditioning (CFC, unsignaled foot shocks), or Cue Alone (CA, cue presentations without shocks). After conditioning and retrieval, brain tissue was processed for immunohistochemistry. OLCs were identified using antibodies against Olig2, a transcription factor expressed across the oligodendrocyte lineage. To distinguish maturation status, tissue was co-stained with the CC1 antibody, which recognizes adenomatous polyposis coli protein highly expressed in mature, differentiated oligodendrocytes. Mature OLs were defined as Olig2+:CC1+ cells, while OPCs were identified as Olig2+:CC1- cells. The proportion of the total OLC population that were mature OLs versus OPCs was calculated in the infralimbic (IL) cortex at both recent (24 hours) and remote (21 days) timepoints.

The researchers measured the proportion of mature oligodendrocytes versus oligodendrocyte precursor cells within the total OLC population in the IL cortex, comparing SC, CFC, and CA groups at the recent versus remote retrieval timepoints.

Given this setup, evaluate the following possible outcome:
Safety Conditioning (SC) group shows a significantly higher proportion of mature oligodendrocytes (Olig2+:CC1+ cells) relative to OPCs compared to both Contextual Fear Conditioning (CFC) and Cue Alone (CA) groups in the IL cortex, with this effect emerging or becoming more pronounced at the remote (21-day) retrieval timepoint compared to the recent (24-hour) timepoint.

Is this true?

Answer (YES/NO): NO